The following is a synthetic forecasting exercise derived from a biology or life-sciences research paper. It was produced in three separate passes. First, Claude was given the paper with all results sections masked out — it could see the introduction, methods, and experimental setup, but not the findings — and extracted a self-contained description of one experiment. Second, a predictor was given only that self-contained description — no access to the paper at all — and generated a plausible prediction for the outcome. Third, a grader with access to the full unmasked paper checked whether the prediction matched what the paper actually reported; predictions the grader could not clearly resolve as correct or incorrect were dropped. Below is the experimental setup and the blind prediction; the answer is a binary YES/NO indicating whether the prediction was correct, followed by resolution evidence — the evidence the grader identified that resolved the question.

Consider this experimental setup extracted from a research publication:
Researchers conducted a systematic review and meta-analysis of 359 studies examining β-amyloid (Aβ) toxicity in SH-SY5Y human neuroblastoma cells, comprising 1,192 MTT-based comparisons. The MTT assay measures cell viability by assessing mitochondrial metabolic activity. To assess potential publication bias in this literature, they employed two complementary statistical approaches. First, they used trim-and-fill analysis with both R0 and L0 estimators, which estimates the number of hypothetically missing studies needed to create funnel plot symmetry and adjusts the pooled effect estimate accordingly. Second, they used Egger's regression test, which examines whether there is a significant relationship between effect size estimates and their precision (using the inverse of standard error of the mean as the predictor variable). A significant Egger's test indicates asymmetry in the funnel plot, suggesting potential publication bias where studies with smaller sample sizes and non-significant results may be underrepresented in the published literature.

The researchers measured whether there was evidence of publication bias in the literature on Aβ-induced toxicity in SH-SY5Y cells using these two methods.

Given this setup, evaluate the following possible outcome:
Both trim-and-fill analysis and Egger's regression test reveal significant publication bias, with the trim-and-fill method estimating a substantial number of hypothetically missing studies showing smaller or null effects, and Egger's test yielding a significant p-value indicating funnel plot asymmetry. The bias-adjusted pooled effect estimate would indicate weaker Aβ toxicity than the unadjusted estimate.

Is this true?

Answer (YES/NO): NO